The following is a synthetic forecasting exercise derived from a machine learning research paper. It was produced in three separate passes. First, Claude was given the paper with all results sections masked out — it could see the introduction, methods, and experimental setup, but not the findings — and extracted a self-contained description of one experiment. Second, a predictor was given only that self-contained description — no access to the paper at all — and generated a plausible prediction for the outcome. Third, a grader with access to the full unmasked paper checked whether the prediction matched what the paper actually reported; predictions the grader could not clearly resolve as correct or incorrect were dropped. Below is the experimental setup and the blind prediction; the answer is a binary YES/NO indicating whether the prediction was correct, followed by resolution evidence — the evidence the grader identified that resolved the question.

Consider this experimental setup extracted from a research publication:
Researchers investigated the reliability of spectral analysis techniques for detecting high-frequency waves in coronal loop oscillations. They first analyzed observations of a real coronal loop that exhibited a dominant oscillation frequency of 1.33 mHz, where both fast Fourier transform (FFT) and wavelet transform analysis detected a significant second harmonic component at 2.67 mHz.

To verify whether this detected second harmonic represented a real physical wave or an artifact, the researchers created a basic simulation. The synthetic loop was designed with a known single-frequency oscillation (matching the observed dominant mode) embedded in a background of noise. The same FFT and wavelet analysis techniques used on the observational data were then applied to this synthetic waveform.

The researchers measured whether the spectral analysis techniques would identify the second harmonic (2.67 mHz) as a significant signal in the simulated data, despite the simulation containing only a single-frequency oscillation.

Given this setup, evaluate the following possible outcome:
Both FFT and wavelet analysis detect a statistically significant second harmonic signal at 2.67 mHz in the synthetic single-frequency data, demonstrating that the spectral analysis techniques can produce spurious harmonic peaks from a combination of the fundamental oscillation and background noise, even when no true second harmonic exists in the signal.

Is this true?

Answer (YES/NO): NO